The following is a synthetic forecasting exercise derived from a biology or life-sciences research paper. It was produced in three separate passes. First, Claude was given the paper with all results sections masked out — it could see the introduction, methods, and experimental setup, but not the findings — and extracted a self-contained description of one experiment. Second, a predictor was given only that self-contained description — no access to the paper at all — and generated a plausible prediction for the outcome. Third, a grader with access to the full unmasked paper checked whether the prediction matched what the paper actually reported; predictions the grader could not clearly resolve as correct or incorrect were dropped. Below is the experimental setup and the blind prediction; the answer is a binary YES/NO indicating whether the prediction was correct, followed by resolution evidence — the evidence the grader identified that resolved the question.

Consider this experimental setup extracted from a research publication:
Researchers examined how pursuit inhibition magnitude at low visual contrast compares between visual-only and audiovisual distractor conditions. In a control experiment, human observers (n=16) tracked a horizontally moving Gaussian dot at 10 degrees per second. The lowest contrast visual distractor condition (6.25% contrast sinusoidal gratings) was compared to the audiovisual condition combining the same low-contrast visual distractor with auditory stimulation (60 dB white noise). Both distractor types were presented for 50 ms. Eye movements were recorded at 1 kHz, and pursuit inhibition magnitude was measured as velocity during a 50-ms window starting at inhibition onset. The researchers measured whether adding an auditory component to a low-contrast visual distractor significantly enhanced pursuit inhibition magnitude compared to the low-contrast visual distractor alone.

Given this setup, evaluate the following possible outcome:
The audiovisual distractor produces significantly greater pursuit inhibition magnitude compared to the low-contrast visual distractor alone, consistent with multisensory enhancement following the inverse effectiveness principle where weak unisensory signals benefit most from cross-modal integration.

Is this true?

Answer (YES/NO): NO